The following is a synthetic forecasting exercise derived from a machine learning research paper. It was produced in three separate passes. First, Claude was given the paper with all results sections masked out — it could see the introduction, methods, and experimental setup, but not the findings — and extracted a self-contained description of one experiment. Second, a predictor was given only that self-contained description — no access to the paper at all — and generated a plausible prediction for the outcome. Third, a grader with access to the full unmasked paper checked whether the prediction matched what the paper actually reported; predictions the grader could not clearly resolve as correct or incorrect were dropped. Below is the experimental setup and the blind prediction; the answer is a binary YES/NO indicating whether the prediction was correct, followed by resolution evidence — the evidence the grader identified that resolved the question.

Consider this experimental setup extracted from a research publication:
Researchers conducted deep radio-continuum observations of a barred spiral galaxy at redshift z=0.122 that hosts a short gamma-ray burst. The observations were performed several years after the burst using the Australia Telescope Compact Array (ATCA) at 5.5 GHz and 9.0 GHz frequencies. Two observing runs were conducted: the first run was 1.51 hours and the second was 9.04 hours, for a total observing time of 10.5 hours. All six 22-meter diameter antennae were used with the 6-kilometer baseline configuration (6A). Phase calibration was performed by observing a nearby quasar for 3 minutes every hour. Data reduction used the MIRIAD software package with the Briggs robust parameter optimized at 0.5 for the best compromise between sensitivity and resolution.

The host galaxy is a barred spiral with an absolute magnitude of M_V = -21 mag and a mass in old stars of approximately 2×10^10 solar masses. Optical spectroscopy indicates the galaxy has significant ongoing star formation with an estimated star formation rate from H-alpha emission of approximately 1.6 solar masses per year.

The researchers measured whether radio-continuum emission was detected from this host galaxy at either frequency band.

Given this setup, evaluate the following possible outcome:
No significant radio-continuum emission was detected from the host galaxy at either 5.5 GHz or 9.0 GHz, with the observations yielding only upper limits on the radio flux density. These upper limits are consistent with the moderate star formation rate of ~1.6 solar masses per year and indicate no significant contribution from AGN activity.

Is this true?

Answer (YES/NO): YES